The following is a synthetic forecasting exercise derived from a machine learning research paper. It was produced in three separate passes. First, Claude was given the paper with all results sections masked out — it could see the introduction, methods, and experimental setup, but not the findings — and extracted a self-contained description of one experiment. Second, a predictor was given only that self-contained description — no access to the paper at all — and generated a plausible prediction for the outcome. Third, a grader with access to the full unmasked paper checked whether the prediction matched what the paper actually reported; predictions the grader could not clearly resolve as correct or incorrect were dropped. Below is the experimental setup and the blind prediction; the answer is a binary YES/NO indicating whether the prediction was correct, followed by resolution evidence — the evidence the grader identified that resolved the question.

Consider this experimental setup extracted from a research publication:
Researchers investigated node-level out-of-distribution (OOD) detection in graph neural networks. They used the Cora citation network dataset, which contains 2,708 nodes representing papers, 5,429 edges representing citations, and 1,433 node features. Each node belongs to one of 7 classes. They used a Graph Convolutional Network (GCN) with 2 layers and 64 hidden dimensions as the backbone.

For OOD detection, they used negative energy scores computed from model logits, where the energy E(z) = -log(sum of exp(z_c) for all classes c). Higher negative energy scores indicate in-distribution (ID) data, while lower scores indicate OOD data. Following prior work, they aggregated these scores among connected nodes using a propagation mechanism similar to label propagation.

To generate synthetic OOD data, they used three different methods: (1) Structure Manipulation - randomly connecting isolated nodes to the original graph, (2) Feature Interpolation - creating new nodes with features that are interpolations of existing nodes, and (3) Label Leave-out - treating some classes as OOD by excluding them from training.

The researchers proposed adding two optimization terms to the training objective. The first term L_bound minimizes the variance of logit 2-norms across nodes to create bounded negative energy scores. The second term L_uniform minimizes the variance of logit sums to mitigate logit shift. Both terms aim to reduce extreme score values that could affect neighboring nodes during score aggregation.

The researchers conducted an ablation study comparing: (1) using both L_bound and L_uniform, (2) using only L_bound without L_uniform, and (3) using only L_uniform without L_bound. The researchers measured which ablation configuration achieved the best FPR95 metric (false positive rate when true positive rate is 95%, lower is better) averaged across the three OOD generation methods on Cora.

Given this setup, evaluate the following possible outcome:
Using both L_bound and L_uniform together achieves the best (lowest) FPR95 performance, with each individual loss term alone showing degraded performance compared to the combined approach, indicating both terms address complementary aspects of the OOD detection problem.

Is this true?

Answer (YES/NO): YES